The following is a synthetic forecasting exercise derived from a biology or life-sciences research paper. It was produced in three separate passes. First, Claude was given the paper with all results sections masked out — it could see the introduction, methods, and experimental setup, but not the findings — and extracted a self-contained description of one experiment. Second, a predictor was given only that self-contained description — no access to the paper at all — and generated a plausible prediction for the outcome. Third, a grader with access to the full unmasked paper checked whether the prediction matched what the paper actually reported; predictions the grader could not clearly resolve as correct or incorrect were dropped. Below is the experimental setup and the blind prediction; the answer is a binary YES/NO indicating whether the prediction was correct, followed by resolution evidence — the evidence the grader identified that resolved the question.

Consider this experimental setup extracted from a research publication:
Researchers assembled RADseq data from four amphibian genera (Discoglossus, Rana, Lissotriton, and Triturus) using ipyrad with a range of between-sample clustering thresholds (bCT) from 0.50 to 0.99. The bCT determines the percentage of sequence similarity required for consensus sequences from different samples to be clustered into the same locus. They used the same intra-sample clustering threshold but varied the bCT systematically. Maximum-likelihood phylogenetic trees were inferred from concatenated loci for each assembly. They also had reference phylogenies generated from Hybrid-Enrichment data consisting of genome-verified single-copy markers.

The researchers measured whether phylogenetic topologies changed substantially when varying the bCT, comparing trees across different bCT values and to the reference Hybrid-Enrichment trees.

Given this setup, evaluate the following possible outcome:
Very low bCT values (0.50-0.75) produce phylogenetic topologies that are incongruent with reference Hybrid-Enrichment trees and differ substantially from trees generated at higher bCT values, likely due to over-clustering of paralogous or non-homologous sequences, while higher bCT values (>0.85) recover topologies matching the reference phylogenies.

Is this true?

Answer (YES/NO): NO